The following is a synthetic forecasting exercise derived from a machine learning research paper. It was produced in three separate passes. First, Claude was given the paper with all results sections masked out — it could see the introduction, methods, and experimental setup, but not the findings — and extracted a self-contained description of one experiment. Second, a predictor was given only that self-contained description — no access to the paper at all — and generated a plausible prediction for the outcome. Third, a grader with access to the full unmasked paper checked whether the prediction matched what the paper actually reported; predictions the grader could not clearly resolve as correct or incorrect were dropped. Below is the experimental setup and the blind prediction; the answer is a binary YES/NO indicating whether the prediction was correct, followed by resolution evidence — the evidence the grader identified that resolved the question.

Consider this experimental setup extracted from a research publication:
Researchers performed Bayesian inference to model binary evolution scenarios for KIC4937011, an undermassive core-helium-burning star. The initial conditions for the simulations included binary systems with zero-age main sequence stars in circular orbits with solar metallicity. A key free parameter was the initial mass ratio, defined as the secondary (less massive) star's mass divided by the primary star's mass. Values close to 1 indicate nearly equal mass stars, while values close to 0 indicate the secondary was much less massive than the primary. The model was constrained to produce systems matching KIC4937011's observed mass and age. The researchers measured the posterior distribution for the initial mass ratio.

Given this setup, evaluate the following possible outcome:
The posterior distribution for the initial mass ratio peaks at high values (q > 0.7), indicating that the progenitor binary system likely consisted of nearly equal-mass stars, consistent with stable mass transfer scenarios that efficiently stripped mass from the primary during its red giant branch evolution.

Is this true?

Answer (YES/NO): NO